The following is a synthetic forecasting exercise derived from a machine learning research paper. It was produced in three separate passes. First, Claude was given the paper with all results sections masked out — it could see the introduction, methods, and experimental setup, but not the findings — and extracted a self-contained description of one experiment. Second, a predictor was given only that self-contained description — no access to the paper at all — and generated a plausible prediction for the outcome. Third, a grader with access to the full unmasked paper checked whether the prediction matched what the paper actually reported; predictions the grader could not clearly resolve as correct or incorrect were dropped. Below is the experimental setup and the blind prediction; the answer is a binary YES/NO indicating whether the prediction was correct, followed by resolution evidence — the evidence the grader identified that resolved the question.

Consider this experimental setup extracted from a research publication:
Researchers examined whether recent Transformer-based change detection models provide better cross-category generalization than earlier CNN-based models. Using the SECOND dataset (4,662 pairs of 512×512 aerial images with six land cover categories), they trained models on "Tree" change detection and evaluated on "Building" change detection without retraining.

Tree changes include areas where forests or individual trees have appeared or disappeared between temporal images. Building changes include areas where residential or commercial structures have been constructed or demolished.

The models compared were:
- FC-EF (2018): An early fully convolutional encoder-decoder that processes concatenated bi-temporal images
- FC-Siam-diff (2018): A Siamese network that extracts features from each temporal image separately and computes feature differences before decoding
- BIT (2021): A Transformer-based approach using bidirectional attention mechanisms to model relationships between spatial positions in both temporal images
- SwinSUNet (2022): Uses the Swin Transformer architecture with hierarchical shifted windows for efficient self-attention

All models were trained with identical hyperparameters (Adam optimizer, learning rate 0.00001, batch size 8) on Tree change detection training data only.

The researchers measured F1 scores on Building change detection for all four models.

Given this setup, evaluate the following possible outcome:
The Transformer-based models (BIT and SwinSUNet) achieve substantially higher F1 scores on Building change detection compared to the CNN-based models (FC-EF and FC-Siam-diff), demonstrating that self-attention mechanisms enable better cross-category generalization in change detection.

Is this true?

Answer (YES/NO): NO